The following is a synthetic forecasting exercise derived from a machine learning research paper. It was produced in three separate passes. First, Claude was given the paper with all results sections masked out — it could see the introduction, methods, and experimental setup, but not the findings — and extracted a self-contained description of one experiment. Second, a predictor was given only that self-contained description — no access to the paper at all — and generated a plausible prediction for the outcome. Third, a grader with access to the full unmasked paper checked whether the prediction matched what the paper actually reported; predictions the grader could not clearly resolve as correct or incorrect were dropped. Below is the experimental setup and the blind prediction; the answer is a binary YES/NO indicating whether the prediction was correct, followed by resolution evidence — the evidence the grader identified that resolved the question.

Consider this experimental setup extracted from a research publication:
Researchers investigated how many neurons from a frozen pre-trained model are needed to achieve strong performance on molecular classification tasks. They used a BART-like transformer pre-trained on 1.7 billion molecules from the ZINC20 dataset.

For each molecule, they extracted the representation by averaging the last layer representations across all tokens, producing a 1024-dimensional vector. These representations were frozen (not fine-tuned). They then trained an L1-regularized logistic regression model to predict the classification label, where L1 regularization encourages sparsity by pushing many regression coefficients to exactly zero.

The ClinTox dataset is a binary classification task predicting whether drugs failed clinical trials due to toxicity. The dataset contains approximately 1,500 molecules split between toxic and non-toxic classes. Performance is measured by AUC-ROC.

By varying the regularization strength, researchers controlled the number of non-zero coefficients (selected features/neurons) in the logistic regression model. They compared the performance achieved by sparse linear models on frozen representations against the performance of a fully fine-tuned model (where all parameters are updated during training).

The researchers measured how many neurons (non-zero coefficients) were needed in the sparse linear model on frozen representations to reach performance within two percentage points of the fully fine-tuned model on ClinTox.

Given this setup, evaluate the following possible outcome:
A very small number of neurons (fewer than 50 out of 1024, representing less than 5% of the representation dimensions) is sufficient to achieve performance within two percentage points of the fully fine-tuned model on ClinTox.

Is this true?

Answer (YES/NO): YES